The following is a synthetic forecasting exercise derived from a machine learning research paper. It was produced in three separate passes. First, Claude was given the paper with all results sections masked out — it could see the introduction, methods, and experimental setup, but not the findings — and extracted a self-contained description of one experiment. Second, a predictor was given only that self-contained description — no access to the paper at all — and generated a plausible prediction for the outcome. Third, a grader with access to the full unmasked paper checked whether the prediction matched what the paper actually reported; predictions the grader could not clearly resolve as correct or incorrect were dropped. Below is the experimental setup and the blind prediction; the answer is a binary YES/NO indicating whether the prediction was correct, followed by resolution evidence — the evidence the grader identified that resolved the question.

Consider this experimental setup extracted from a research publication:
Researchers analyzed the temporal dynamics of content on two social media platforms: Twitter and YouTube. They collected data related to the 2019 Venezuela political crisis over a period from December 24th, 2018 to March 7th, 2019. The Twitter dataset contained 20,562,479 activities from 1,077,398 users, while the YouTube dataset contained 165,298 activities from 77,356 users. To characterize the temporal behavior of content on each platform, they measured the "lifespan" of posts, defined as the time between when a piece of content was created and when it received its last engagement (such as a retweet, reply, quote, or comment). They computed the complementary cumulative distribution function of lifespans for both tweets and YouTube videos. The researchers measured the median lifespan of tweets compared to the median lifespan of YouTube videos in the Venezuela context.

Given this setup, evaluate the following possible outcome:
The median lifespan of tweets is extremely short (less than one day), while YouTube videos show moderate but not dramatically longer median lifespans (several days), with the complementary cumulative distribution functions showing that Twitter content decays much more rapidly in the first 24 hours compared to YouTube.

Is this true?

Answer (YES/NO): NO